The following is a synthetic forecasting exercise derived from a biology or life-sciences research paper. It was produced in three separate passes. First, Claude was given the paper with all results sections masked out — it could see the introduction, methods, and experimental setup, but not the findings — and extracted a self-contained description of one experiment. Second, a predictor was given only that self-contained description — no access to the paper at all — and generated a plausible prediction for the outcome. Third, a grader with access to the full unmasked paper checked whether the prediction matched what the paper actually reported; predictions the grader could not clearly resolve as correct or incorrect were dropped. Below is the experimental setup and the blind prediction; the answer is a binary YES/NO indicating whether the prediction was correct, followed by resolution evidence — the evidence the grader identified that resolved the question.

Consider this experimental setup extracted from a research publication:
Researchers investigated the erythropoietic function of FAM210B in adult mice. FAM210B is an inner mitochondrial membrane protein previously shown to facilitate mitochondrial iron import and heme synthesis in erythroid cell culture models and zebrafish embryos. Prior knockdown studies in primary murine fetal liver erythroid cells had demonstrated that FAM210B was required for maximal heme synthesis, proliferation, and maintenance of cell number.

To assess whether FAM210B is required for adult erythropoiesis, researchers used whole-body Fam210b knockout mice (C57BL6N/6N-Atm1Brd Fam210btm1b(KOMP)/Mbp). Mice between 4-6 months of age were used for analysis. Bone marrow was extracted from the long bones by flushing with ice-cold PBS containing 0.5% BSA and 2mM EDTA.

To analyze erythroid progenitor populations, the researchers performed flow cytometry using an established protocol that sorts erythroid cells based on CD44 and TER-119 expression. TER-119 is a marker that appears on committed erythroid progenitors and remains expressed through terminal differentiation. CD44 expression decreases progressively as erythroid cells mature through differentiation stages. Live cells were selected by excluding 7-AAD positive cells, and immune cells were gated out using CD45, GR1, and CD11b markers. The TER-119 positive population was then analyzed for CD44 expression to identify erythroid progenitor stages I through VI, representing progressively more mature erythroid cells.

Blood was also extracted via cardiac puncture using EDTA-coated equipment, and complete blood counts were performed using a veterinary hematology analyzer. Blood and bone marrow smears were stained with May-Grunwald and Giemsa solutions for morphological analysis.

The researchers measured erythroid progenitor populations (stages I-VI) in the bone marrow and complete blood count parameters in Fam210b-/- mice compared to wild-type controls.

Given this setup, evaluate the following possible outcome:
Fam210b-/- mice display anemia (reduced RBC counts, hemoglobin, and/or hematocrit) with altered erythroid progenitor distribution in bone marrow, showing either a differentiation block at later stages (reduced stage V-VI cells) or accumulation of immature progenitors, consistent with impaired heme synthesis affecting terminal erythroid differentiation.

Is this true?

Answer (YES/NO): NO